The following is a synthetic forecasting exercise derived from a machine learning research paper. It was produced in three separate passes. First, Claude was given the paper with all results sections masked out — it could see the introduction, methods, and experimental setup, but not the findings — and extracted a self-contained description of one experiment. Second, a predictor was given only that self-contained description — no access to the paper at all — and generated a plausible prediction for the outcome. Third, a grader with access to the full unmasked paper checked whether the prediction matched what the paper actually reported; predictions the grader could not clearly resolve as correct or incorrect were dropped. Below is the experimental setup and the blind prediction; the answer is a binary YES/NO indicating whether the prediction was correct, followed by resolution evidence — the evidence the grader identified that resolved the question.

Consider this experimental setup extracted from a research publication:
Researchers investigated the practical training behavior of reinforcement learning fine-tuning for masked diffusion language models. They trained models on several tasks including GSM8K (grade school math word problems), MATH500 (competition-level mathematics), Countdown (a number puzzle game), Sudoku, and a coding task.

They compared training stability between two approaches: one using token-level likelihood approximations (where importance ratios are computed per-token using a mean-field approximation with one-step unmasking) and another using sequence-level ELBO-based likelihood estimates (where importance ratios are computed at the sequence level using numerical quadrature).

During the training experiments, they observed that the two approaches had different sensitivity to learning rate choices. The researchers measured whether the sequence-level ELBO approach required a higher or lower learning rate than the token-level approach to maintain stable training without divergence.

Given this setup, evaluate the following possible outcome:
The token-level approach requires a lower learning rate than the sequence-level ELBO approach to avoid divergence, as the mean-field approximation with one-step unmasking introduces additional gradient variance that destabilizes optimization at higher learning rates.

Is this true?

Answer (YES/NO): NO